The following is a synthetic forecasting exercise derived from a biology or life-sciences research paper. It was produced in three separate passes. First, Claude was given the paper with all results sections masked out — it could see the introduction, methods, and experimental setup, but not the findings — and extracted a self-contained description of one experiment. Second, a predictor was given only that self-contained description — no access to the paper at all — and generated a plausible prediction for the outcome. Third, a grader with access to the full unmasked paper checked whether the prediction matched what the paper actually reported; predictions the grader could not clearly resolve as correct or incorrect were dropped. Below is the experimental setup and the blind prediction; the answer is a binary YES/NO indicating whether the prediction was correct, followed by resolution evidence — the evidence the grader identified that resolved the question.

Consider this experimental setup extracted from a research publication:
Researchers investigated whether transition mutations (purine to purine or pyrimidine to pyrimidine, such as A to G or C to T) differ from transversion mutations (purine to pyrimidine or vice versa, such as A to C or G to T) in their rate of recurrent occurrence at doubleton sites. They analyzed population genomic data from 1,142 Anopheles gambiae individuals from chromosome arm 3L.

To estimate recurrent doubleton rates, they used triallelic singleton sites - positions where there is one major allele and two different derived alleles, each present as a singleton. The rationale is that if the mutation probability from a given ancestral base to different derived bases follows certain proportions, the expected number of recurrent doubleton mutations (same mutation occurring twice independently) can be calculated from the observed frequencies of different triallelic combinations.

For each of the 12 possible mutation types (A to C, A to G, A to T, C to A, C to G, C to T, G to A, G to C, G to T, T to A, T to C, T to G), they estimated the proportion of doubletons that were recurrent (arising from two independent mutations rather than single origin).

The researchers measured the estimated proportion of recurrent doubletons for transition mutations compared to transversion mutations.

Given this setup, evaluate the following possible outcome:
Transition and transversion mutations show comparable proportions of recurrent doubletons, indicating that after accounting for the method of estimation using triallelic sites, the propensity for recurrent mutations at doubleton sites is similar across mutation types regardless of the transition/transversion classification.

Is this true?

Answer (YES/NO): NO